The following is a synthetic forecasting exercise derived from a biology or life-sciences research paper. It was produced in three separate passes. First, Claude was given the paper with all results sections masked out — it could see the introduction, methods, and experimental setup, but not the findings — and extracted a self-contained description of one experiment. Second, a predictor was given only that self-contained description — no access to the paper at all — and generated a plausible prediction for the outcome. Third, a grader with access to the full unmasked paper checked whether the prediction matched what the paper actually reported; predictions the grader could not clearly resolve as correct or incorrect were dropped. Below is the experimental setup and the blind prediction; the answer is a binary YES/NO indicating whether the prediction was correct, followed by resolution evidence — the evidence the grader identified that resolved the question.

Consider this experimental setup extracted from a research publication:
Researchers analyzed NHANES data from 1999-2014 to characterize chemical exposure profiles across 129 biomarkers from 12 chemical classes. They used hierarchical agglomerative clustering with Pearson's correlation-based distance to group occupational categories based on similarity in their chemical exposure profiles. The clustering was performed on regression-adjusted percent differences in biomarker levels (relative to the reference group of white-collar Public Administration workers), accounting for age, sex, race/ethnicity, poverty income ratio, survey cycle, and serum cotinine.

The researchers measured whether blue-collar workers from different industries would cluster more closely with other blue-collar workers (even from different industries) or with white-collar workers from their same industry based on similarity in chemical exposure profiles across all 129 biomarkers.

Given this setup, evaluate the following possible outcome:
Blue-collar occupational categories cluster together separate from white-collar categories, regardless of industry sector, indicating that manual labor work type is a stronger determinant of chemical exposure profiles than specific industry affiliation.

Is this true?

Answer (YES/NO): YES